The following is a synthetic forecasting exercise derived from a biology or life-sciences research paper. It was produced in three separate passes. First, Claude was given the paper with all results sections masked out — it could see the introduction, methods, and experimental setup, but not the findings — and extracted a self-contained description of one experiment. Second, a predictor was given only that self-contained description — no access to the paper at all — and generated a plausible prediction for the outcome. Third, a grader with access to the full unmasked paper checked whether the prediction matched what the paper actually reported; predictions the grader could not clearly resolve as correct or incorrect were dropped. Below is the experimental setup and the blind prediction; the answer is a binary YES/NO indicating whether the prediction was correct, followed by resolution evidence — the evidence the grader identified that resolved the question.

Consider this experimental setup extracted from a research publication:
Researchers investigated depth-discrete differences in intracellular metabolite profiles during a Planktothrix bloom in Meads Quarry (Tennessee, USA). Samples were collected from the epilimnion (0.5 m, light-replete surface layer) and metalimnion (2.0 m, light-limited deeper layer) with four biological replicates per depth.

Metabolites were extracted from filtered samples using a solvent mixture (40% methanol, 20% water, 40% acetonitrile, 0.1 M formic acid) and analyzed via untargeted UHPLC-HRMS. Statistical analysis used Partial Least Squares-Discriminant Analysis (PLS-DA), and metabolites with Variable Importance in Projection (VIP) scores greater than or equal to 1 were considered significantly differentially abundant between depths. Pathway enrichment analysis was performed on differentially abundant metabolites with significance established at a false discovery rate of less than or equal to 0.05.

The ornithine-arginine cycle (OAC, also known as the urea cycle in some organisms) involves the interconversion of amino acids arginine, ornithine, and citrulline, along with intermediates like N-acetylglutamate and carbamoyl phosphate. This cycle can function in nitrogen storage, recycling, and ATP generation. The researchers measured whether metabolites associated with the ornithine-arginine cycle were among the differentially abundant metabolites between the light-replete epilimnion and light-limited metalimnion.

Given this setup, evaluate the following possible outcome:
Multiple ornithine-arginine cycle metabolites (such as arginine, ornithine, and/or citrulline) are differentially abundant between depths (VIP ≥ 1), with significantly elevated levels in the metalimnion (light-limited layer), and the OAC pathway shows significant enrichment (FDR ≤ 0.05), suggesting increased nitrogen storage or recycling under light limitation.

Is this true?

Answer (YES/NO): YES